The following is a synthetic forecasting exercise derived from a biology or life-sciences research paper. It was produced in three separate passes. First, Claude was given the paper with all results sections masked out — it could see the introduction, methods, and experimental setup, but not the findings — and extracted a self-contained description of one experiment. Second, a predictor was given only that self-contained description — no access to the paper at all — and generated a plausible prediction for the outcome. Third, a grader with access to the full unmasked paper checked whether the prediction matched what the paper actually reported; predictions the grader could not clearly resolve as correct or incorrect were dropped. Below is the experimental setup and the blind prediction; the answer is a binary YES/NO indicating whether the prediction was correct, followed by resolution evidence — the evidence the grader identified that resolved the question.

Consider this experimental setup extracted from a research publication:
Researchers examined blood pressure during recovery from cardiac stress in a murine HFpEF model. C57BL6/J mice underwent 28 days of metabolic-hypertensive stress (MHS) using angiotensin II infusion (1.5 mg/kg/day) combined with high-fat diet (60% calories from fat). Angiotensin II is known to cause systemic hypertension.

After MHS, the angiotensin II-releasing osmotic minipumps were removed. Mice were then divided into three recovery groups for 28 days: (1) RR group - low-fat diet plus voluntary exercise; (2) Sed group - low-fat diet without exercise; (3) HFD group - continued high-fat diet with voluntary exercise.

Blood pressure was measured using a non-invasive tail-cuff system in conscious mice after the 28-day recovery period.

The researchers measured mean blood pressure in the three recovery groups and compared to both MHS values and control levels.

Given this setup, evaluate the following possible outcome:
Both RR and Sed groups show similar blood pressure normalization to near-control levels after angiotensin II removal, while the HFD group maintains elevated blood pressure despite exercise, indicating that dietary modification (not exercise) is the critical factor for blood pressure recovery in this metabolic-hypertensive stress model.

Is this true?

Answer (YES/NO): NO